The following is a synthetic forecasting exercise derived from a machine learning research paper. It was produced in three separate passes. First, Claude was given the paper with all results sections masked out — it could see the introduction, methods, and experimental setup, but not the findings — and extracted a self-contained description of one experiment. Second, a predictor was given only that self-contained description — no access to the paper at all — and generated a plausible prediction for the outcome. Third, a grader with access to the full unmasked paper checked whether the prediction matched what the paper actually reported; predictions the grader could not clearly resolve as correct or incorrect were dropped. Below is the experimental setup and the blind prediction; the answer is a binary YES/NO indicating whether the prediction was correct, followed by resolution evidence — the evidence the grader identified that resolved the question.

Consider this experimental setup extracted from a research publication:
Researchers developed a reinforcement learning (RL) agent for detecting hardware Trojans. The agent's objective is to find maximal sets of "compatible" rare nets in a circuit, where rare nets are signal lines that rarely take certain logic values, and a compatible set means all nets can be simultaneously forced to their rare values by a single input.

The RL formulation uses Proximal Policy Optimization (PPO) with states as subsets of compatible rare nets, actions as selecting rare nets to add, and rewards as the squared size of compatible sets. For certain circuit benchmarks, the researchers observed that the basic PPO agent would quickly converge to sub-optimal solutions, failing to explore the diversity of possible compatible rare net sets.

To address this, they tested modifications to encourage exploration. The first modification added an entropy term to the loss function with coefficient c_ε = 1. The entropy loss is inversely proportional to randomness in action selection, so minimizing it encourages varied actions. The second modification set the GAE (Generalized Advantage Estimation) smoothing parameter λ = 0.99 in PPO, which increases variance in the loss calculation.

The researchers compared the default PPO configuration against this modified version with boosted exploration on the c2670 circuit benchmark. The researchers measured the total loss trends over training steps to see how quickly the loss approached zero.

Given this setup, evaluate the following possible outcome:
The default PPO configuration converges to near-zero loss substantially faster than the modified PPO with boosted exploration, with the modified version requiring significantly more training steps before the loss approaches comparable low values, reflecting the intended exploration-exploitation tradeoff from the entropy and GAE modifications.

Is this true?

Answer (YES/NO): YES